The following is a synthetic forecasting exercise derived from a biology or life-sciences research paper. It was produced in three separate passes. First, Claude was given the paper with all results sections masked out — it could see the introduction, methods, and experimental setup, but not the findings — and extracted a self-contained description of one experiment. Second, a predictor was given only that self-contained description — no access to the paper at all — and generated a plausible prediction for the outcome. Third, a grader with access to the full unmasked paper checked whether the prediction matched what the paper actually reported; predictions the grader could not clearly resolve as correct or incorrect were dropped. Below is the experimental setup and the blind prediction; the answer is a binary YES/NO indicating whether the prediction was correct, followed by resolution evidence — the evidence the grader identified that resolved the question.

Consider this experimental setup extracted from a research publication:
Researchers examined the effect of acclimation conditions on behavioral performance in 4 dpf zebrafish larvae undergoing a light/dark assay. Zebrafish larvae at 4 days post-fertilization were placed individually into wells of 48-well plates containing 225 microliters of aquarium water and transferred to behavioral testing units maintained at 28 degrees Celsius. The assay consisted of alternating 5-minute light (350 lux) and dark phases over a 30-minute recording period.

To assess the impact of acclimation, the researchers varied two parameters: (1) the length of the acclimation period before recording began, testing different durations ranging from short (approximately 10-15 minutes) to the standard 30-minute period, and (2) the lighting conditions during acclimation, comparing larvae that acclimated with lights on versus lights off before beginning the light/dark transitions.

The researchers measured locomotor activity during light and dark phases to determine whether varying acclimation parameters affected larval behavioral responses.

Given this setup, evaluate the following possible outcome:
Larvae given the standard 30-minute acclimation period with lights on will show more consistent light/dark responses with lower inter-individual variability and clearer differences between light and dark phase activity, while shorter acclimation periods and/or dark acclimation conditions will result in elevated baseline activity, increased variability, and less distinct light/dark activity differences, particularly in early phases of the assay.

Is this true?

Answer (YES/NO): NO